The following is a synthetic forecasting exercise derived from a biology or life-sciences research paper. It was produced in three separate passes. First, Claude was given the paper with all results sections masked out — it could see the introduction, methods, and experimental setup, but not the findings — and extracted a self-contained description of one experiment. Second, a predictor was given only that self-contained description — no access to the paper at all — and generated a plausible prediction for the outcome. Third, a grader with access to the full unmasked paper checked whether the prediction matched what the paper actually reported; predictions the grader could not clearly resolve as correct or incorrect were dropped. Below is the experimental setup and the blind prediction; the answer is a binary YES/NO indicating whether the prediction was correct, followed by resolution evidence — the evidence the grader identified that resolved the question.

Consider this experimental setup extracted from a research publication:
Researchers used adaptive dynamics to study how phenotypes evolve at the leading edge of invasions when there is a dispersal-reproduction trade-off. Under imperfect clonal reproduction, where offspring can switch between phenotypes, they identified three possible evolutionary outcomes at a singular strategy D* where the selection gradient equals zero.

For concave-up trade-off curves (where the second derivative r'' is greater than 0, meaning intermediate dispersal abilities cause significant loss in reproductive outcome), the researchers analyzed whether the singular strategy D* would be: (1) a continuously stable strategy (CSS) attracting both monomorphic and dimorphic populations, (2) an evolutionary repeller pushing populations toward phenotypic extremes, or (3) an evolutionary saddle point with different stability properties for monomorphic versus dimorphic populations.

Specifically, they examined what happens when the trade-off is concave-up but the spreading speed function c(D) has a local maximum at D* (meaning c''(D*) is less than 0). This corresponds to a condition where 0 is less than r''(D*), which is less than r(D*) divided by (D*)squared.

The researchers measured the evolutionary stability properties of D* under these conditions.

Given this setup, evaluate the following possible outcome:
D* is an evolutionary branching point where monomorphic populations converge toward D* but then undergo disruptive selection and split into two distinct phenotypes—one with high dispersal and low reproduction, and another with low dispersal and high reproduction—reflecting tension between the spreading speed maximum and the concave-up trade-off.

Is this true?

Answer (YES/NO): NO